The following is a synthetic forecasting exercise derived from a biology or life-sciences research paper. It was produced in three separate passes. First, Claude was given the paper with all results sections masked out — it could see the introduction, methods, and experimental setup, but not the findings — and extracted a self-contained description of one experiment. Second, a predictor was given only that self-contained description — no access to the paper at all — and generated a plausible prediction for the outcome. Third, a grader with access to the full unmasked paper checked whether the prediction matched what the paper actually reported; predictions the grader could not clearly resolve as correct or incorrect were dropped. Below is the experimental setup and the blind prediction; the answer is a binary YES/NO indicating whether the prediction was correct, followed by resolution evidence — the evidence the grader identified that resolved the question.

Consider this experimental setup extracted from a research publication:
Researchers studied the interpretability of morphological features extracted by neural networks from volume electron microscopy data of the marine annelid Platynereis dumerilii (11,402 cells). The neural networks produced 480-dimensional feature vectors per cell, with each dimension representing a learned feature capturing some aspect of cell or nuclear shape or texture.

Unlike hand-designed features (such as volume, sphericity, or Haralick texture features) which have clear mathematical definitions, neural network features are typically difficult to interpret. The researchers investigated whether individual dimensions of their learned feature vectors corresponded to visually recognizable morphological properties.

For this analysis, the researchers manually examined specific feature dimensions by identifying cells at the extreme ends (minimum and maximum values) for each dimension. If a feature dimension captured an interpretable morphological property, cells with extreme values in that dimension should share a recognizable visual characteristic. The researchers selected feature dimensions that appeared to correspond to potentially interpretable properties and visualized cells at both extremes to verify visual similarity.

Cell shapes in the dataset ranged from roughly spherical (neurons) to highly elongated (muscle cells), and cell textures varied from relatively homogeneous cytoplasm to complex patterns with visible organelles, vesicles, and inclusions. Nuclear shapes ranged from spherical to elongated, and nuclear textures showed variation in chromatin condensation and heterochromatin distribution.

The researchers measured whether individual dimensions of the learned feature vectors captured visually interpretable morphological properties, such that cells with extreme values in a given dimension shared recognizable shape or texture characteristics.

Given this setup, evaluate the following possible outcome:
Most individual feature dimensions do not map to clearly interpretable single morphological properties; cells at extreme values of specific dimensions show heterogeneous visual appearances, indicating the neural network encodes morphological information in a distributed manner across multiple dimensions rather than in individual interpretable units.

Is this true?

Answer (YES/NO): NO